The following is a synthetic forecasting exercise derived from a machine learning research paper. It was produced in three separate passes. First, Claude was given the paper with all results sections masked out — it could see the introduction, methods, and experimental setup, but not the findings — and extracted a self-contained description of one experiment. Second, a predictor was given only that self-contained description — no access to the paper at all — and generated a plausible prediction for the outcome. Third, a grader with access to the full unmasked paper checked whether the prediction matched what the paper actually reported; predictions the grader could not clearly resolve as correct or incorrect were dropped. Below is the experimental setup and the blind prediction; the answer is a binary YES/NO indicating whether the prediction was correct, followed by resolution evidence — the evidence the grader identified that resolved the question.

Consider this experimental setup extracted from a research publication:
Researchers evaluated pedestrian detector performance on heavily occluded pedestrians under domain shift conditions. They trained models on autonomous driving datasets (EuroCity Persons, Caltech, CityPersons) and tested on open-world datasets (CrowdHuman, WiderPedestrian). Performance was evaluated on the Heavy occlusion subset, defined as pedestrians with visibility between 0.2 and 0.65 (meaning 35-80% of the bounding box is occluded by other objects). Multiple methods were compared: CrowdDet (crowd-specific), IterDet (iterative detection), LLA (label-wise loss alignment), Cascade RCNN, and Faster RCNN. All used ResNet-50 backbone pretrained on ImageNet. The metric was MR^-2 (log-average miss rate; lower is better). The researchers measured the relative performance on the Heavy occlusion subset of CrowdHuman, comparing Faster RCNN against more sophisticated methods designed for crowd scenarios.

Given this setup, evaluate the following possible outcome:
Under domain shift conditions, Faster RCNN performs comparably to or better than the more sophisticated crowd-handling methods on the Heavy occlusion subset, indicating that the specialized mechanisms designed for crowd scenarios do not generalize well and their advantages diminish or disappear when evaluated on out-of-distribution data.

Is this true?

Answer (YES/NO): YES